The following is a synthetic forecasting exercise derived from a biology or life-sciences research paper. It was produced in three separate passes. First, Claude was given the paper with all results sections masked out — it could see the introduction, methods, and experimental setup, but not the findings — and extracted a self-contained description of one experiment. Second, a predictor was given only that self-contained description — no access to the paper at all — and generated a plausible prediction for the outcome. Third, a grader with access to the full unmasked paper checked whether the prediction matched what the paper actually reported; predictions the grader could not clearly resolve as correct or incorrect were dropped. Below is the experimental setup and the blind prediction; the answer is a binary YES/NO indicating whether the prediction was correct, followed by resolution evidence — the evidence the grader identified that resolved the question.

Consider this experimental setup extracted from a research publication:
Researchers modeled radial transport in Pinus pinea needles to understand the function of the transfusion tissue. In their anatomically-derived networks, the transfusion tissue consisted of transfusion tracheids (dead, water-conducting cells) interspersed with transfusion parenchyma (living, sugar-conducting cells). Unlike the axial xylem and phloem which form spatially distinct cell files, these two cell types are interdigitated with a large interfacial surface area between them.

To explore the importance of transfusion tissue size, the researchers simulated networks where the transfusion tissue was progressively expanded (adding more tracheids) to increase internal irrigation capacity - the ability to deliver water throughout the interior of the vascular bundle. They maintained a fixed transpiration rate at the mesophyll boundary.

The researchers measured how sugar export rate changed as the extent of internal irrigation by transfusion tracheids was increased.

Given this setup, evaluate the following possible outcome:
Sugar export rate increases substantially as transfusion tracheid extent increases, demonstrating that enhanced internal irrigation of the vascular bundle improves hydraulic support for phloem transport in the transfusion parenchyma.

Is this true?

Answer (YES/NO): NO